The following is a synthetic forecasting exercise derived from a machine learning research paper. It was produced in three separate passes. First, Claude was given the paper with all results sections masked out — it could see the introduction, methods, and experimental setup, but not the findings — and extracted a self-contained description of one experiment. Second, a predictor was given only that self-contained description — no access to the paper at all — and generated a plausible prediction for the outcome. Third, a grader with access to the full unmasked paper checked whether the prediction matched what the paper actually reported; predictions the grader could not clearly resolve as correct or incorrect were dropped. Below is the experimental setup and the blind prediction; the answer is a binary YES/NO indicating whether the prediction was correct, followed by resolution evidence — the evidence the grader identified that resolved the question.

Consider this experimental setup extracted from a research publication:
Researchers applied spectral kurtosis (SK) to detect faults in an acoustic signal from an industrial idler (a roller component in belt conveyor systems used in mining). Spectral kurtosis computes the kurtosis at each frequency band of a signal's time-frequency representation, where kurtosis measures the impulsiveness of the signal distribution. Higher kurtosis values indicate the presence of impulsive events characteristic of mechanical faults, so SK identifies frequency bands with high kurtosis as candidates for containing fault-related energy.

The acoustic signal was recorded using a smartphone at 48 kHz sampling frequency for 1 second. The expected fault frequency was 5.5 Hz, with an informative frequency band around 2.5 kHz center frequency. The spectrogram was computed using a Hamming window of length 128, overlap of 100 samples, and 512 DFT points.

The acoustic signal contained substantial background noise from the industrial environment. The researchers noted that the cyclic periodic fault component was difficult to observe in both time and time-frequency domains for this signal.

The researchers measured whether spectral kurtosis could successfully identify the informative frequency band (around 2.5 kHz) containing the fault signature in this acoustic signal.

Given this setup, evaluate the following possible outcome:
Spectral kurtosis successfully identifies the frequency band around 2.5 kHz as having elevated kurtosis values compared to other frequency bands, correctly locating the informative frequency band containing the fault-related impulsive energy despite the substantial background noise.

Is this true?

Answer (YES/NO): NO